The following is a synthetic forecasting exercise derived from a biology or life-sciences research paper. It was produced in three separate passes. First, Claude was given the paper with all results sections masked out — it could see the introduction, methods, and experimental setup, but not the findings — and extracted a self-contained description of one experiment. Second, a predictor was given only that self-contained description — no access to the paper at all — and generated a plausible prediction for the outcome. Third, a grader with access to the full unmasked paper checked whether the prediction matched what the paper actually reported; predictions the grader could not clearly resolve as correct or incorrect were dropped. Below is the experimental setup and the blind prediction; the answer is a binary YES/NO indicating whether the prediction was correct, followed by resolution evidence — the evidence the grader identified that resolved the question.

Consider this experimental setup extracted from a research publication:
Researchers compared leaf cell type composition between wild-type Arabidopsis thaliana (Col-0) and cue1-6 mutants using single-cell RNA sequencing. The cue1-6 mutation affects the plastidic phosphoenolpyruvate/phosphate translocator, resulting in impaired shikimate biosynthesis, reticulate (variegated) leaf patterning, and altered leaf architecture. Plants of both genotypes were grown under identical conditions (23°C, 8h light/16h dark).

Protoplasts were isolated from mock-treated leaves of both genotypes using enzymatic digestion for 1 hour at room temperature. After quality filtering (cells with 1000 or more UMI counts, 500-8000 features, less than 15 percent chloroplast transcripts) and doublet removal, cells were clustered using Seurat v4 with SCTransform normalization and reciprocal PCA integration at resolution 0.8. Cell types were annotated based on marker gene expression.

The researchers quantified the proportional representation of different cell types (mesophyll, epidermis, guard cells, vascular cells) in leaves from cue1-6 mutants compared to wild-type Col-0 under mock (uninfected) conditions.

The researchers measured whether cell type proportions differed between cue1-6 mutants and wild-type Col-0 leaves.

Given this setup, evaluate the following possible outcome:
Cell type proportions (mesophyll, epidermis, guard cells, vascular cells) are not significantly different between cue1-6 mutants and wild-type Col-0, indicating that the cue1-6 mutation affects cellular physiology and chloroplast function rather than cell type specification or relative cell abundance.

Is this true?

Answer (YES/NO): NO